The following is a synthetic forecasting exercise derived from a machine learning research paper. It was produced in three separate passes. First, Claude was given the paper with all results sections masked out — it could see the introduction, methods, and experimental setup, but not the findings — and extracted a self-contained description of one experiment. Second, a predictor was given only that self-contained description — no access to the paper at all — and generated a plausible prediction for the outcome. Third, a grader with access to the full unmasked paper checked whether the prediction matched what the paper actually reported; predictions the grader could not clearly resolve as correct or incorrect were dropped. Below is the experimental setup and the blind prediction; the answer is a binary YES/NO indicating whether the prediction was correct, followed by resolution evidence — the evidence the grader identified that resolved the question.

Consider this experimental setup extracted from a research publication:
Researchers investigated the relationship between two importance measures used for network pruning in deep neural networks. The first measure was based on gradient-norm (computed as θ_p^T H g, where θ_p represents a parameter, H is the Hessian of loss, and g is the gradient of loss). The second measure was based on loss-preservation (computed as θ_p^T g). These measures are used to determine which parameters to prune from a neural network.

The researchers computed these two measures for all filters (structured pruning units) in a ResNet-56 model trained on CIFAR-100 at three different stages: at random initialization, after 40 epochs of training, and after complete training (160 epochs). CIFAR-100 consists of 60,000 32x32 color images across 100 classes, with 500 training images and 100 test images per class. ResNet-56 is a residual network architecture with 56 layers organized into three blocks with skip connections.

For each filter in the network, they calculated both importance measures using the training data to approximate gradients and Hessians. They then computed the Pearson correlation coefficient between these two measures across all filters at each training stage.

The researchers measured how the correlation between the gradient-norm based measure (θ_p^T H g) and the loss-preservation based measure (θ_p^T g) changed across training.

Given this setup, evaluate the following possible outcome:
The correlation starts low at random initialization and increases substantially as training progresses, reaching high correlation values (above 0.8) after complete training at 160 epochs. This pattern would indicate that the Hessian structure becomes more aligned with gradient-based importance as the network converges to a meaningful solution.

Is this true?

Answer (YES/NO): NO